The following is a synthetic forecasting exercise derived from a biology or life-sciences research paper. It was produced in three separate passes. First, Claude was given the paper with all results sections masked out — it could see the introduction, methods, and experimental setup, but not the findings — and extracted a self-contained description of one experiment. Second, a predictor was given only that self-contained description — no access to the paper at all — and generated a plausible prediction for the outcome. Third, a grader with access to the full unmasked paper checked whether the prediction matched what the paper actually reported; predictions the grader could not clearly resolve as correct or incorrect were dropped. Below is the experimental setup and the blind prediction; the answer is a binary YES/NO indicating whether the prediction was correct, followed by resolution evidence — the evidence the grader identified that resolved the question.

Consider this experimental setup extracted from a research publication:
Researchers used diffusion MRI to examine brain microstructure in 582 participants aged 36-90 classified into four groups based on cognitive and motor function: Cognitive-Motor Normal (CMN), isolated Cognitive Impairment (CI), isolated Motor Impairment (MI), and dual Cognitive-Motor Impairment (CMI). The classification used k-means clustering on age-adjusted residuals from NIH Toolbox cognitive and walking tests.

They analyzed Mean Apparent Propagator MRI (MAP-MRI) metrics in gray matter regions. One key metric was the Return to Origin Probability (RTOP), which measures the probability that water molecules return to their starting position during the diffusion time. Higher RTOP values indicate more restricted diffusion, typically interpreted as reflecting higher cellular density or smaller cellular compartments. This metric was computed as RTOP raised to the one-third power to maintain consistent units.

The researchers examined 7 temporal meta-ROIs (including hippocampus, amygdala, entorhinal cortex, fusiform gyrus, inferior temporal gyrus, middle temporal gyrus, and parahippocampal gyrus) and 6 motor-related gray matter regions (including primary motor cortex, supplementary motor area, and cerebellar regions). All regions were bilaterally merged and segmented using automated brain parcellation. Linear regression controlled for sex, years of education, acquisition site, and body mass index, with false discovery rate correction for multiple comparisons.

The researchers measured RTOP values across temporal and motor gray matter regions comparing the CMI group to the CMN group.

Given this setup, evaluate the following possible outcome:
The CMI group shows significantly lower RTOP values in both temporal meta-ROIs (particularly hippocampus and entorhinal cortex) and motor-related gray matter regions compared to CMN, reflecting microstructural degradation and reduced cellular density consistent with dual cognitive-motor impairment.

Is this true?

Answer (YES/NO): NO